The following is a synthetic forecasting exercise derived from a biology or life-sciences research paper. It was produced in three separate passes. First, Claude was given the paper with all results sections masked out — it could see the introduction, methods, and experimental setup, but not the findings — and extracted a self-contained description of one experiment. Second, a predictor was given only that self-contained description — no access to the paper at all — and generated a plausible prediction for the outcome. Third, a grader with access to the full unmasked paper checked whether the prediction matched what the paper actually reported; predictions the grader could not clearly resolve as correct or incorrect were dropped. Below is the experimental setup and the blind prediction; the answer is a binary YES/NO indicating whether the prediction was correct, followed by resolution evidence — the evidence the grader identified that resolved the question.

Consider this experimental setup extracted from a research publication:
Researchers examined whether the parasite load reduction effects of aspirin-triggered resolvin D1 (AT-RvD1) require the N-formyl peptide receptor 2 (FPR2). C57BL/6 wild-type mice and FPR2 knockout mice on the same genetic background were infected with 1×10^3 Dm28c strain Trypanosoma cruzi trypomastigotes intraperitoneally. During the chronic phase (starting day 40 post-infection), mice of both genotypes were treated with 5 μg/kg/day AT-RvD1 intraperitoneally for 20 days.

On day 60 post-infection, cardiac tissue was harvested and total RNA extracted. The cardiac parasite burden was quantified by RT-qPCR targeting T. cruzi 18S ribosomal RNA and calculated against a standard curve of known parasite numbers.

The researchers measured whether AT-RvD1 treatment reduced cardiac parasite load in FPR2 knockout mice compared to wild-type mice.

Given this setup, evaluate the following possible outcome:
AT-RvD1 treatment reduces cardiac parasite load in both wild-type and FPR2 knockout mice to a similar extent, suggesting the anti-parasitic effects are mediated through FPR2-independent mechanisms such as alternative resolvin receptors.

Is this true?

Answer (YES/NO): NO